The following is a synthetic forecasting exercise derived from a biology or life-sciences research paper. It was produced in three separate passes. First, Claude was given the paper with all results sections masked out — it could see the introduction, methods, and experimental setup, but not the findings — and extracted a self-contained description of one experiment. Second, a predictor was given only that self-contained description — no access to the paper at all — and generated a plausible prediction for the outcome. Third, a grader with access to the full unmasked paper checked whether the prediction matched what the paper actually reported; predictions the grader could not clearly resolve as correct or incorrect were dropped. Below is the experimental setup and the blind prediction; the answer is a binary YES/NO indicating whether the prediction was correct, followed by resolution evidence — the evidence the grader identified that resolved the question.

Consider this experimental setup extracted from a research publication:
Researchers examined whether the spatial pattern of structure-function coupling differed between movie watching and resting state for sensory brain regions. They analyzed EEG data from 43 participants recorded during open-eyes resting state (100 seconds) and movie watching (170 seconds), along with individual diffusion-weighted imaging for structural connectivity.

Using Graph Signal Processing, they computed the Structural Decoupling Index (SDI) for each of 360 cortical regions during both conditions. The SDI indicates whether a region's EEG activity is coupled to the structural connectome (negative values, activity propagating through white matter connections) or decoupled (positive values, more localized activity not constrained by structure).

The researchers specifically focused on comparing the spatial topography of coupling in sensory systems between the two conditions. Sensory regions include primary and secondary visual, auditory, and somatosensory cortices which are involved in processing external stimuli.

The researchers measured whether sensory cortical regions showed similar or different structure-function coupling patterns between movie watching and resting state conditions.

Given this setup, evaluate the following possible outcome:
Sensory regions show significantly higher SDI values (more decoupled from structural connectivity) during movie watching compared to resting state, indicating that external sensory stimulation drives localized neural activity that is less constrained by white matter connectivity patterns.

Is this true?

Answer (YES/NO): NO